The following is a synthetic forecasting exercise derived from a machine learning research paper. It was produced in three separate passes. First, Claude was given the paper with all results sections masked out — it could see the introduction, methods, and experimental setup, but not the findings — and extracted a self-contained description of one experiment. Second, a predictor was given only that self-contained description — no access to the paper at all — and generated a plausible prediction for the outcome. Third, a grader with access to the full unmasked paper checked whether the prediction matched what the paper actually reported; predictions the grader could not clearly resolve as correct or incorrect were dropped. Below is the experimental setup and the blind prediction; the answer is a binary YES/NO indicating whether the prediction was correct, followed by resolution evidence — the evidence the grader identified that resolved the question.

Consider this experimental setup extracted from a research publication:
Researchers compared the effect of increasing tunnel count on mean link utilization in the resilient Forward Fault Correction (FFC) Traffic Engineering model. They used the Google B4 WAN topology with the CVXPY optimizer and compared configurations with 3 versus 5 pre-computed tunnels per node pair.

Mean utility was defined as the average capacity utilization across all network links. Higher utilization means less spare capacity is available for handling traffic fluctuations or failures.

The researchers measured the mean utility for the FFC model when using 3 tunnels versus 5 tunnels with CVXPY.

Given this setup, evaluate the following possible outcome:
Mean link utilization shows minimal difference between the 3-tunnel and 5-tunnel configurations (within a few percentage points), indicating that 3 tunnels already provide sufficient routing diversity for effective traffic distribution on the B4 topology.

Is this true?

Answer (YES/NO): NO